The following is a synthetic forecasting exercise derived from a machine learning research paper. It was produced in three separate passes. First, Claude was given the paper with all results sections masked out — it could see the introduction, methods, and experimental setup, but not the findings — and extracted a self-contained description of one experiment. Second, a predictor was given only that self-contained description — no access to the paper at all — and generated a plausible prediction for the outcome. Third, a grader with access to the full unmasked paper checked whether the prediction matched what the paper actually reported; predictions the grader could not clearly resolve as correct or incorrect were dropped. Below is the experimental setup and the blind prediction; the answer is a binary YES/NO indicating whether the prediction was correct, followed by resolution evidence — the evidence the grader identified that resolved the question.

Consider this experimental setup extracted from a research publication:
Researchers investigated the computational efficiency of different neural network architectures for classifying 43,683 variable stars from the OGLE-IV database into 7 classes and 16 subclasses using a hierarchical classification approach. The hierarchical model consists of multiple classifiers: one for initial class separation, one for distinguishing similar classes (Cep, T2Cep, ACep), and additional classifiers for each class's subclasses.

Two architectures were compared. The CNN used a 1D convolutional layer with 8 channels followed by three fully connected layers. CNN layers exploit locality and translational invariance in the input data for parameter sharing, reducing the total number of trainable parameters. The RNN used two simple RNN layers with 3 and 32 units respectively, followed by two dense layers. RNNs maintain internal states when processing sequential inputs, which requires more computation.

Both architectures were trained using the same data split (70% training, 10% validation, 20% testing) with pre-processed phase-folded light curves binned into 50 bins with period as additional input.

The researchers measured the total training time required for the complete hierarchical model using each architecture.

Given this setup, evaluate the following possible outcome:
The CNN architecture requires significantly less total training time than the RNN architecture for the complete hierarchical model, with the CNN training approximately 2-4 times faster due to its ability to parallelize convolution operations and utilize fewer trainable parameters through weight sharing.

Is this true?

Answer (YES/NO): NO